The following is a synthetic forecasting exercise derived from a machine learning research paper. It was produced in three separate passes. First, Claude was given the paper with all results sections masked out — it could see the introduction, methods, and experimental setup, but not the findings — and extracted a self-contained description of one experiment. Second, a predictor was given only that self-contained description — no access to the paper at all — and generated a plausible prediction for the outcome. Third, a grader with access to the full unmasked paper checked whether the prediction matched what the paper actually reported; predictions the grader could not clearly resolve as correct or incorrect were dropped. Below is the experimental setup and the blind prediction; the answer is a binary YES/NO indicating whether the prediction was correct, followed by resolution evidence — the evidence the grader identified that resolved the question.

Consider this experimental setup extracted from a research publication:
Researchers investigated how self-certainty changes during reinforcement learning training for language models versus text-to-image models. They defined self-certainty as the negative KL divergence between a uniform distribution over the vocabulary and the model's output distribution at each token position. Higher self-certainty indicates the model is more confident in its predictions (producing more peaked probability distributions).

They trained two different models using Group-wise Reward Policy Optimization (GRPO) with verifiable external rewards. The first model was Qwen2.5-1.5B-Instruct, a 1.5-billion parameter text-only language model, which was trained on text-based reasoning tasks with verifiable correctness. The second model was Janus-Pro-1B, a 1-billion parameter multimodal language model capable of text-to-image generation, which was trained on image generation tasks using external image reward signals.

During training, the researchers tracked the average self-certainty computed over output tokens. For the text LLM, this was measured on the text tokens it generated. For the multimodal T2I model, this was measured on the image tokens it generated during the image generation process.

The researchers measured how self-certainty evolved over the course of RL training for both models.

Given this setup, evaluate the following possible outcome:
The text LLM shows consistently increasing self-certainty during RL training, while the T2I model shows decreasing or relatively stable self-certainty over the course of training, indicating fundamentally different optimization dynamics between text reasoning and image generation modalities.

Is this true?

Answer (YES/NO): YES